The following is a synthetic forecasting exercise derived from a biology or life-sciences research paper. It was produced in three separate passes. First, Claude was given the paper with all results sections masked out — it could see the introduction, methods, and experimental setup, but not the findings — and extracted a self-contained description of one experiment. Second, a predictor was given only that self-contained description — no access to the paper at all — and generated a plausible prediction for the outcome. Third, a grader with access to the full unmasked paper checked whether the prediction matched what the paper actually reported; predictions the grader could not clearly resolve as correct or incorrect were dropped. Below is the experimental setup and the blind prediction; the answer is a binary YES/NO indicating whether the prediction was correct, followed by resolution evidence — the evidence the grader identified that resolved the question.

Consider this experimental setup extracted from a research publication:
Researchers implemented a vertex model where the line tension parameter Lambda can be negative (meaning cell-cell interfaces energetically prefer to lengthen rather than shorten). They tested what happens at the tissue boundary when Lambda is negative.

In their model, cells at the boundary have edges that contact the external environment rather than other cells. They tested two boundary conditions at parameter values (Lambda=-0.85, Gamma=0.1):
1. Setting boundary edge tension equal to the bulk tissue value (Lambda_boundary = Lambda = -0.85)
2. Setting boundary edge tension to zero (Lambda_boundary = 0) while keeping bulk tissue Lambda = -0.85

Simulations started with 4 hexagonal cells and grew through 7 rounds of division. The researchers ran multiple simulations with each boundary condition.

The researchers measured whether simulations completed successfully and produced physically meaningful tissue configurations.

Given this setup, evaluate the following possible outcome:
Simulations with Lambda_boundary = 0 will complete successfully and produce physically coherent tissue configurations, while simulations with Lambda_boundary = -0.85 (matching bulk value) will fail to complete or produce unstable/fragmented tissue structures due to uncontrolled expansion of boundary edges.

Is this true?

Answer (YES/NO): YES